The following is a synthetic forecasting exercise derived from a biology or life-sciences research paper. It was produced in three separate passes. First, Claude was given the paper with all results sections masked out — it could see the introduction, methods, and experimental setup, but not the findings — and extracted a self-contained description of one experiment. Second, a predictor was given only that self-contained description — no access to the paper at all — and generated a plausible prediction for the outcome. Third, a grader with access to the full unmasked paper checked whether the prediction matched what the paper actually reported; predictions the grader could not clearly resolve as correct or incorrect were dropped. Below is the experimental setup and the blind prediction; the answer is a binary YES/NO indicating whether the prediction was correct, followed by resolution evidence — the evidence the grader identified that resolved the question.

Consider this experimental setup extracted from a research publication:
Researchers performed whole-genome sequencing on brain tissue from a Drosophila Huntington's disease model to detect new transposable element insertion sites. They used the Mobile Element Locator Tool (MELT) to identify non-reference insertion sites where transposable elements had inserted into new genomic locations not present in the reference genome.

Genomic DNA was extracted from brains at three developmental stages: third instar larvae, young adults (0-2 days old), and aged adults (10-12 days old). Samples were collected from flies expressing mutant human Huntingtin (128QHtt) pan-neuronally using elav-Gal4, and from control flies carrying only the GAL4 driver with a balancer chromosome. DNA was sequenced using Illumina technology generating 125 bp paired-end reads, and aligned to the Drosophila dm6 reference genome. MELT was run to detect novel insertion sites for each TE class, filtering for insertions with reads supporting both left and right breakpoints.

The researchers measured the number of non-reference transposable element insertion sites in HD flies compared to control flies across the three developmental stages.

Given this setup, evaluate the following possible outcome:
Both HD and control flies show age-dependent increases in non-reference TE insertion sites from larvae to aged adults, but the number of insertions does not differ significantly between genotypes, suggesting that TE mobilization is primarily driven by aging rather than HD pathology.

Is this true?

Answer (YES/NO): NO